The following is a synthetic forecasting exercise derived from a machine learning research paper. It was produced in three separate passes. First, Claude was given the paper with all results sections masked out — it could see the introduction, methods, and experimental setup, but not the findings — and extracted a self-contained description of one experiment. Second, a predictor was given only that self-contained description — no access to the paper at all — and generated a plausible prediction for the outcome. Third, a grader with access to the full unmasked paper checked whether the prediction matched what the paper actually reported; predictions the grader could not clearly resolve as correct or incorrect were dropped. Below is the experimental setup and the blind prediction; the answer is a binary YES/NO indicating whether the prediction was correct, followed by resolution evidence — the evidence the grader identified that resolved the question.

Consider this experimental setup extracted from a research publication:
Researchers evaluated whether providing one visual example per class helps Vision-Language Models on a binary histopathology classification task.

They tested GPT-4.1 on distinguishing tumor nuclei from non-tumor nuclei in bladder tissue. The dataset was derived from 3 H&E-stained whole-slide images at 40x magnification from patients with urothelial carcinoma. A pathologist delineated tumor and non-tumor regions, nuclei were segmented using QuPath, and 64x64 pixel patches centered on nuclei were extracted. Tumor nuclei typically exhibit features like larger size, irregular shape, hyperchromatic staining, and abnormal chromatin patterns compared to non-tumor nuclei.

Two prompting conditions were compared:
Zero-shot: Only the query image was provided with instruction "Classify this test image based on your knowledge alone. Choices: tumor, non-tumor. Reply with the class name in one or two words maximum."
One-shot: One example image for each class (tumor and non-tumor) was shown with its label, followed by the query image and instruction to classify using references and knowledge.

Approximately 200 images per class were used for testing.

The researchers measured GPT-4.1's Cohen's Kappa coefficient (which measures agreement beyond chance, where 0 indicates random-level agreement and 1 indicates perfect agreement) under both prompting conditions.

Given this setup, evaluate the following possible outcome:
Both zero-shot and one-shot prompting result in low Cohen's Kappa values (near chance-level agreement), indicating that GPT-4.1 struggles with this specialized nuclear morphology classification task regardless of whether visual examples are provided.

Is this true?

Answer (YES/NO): NO